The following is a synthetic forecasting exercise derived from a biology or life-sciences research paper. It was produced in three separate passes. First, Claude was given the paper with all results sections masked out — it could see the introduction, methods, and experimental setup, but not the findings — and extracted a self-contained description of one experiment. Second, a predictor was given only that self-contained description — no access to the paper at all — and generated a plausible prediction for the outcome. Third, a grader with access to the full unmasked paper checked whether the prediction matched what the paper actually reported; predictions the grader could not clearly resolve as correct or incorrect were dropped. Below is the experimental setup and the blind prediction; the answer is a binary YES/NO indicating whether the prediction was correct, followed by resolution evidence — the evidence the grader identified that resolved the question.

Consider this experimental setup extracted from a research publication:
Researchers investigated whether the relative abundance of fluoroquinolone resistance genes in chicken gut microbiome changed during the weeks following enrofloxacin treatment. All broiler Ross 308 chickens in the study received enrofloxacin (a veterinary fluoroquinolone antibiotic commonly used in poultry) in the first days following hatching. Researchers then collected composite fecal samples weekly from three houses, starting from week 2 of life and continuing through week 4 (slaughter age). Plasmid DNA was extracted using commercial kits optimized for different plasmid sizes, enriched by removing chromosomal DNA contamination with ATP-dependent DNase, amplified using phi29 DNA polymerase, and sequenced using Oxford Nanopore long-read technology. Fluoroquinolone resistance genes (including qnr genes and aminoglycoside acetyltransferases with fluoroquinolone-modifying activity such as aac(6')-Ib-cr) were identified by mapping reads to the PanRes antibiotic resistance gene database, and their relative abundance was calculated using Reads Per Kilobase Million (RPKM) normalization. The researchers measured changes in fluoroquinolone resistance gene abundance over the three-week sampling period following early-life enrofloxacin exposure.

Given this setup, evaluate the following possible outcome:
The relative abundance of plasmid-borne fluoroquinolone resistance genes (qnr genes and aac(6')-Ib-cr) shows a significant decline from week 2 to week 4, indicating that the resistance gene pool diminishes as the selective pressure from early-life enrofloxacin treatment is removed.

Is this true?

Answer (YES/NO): NO